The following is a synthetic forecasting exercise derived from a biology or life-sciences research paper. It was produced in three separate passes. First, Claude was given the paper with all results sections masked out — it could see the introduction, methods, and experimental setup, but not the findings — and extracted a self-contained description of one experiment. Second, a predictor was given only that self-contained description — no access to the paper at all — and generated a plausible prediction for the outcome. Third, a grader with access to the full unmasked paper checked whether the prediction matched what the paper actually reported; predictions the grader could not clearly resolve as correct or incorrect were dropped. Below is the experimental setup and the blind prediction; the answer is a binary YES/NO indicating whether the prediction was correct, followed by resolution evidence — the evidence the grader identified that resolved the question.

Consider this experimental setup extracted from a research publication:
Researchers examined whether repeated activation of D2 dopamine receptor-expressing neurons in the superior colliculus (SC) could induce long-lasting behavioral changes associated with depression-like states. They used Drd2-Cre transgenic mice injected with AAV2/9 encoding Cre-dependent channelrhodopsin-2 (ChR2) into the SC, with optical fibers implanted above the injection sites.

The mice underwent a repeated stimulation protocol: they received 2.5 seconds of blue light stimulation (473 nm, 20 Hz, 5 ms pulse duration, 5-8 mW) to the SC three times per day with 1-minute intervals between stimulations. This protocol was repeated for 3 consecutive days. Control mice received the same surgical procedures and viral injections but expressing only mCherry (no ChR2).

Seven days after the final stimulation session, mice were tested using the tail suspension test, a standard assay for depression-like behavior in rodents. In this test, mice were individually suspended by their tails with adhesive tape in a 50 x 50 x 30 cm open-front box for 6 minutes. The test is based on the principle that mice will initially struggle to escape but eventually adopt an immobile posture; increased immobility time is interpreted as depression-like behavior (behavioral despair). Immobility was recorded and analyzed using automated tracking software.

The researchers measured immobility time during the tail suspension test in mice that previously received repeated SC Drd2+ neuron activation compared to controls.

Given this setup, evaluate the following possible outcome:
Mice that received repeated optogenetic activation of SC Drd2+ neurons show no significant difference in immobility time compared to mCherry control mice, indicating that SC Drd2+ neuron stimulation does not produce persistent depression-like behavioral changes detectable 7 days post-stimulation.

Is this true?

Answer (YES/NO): NO